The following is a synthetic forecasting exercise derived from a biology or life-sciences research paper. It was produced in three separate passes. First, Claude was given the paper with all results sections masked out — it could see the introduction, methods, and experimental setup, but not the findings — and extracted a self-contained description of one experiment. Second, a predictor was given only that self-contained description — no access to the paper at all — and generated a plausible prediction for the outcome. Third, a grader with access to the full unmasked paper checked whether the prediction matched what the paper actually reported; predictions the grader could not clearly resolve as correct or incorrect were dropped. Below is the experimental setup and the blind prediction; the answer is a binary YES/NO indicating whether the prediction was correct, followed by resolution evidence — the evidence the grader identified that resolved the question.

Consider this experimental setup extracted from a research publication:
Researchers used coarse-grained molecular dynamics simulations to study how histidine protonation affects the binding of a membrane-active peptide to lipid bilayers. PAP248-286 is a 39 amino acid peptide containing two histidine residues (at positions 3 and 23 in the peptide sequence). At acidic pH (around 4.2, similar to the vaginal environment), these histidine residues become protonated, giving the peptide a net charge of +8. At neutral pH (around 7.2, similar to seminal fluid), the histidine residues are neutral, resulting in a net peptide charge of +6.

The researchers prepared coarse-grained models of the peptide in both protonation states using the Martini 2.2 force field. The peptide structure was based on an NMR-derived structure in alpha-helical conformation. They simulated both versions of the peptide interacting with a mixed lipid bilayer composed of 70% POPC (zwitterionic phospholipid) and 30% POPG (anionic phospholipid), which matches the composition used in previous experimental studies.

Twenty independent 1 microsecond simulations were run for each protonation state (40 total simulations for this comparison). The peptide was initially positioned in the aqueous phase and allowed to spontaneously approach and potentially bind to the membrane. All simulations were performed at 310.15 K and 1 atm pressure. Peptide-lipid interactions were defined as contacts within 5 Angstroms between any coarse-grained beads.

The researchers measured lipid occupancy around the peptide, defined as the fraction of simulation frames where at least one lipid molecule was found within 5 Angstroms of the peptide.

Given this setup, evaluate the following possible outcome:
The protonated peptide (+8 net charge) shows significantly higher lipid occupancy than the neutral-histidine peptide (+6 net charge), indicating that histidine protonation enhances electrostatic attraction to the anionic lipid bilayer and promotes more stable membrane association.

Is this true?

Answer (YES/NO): YES